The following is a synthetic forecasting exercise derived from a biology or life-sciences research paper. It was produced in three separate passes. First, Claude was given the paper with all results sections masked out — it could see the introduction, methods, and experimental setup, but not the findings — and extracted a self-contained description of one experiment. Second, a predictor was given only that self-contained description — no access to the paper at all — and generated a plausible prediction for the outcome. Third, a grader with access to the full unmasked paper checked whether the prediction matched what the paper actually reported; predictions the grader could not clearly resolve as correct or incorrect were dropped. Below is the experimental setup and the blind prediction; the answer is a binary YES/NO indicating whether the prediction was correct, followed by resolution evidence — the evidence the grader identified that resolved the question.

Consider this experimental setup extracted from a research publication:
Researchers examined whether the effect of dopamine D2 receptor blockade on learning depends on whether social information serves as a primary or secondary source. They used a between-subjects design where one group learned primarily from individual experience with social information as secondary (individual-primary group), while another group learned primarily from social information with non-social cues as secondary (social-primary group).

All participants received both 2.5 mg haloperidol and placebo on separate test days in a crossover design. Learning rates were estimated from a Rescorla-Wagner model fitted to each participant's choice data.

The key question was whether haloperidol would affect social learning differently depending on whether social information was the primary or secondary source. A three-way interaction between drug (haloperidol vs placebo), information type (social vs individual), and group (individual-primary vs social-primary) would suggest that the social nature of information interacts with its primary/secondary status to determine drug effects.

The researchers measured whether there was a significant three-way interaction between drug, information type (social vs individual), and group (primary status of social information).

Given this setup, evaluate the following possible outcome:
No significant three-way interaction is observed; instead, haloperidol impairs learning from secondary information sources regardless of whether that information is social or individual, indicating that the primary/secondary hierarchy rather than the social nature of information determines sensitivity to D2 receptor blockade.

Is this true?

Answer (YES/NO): NO